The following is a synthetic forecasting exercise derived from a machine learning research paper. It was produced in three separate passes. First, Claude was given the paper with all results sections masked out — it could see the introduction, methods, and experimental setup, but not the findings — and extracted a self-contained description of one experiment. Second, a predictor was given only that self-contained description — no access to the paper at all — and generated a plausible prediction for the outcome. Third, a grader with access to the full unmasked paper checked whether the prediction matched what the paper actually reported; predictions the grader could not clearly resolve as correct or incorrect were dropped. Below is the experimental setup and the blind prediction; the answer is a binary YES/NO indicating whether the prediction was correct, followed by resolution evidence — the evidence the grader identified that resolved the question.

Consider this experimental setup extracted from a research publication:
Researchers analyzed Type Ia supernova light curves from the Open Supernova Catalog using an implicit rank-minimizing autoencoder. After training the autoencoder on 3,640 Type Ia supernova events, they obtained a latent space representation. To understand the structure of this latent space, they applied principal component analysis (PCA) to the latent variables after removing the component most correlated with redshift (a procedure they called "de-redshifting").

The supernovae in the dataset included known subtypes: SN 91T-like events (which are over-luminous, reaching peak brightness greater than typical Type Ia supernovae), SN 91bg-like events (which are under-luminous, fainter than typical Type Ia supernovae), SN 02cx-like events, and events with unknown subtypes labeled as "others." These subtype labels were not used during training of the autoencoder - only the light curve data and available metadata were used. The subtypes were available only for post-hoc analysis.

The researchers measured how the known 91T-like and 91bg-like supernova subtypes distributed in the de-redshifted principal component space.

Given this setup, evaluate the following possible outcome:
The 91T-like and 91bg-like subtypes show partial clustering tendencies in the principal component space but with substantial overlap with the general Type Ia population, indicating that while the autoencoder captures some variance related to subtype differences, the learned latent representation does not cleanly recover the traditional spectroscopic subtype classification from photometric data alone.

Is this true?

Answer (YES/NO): NO